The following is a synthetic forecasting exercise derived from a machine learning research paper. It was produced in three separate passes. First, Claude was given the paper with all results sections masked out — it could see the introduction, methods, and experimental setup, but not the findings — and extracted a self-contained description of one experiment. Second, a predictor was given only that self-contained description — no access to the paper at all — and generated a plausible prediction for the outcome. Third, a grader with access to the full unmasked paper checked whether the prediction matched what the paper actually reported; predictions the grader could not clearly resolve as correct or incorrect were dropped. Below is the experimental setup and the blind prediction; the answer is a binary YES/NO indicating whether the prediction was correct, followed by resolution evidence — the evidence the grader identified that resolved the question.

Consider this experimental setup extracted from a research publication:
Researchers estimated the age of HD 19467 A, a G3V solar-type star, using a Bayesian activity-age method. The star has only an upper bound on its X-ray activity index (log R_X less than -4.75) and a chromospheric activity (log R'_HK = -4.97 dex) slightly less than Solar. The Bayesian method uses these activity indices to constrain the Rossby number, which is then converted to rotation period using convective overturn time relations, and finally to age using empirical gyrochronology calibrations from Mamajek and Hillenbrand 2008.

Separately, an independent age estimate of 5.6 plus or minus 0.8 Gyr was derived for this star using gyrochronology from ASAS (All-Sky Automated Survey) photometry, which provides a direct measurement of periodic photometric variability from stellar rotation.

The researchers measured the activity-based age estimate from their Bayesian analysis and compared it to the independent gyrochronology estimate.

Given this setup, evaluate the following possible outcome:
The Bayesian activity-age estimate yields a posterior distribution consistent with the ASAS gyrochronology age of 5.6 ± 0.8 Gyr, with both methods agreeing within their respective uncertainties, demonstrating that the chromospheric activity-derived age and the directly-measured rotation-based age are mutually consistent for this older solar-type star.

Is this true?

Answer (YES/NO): YES